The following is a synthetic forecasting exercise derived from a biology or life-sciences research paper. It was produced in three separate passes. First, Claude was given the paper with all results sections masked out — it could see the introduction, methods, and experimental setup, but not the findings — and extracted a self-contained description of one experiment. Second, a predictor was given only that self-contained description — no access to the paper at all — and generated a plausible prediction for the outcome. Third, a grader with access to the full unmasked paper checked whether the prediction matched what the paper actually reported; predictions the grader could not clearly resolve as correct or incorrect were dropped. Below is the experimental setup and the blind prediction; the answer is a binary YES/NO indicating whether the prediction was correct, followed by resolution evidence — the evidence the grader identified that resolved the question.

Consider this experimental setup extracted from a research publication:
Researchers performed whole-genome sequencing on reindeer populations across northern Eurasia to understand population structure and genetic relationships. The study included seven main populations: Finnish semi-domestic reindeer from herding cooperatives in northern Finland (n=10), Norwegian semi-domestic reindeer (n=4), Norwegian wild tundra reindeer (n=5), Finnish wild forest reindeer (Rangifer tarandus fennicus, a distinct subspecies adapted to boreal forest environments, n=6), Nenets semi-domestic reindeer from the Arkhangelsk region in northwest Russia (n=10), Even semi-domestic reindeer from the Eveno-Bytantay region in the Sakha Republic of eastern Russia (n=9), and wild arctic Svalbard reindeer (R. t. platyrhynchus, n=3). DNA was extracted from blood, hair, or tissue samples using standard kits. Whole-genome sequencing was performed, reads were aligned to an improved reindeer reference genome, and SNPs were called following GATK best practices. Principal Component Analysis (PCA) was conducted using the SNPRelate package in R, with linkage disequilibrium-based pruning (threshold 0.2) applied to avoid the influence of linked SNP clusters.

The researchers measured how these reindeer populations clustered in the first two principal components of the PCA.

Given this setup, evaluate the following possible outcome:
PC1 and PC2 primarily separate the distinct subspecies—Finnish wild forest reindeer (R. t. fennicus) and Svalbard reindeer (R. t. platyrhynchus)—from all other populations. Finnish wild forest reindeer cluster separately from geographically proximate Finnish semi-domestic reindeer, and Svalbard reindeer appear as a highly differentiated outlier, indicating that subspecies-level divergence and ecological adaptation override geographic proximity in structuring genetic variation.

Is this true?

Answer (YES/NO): NO